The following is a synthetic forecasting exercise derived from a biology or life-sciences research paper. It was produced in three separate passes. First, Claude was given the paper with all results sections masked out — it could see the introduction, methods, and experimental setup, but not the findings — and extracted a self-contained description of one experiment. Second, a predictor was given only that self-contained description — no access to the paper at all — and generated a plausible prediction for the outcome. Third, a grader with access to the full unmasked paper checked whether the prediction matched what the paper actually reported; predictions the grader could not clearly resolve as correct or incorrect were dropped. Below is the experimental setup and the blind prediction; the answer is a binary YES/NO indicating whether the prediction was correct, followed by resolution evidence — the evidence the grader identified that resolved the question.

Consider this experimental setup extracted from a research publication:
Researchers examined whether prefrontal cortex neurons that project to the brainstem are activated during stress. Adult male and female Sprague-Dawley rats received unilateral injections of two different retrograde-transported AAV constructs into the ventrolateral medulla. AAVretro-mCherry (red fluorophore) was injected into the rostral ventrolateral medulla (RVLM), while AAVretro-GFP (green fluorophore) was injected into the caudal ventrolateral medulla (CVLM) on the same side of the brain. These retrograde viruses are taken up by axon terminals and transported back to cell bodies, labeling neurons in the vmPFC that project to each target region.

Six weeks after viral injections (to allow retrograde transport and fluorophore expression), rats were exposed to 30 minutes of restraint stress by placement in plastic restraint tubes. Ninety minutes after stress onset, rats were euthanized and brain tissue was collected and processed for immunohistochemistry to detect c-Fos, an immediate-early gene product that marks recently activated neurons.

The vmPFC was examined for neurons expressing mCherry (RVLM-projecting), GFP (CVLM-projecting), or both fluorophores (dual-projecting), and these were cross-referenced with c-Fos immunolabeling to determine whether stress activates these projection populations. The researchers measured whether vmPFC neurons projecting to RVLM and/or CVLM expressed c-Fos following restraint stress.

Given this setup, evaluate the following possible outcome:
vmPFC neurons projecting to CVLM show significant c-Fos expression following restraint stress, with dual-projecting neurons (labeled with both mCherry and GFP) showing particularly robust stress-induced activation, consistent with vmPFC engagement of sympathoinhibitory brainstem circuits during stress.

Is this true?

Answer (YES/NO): NO